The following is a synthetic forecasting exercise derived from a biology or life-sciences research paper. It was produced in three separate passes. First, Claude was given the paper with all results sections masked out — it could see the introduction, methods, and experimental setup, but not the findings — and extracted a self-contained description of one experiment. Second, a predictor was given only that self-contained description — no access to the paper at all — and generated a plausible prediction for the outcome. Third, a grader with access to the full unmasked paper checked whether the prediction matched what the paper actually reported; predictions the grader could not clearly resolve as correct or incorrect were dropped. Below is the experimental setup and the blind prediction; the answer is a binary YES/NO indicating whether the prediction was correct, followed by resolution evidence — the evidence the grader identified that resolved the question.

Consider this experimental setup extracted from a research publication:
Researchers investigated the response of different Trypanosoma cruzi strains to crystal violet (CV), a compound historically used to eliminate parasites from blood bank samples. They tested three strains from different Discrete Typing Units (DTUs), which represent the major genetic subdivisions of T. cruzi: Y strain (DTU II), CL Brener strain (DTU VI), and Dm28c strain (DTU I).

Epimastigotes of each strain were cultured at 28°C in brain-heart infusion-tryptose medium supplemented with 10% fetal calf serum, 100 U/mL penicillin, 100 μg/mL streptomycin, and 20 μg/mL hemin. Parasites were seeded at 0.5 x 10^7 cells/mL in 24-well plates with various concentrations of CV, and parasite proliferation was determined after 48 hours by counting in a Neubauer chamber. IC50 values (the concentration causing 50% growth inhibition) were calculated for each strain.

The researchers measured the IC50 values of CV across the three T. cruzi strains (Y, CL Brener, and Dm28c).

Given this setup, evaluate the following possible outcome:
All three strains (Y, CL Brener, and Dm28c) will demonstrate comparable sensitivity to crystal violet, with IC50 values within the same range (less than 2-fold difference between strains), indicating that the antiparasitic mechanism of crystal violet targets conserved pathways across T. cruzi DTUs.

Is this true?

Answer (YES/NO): NO